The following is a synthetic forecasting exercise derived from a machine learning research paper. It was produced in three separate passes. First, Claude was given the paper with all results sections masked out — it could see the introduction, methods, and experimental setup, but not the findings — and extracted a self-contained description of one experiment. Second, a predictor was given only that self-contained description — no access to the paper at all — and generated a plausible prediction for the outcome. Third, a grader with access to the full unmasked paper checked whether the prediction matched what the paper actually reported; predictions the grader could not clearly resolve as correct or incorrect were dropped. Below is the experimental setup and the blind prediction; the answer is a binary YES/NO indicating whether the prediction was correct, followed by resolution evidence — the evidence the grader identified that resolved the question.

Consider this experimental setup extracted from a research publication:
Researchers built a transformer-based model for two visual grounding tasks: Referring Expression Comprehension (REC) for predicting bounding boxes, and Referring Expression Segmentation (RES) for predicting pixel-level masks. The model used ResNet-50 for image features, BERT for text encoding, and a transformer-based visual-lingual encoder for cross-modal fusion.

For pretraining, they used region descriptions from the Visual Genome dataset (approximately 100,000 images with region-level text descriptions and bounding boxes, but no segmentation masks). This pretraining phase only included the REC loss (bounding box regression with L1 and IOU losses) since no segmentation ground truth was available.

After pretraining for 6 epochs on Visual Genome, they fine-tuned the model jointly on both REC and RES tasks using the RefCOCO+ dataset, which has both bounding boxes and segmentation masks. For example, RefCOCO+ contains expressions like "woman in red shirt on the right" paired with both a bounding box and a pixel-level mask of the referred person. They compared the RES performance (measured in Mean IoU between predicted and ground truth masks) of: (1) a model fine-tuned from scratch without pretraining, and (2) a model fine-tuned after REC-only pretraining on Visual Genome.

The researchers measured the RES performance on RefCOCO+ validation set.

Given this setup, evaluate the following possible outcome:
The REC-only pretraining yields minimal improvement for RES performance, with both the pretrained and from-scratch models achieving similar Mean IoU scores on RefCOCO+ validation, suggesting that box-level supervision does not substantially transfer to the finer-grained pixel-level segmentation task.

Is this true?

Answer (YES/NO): NO